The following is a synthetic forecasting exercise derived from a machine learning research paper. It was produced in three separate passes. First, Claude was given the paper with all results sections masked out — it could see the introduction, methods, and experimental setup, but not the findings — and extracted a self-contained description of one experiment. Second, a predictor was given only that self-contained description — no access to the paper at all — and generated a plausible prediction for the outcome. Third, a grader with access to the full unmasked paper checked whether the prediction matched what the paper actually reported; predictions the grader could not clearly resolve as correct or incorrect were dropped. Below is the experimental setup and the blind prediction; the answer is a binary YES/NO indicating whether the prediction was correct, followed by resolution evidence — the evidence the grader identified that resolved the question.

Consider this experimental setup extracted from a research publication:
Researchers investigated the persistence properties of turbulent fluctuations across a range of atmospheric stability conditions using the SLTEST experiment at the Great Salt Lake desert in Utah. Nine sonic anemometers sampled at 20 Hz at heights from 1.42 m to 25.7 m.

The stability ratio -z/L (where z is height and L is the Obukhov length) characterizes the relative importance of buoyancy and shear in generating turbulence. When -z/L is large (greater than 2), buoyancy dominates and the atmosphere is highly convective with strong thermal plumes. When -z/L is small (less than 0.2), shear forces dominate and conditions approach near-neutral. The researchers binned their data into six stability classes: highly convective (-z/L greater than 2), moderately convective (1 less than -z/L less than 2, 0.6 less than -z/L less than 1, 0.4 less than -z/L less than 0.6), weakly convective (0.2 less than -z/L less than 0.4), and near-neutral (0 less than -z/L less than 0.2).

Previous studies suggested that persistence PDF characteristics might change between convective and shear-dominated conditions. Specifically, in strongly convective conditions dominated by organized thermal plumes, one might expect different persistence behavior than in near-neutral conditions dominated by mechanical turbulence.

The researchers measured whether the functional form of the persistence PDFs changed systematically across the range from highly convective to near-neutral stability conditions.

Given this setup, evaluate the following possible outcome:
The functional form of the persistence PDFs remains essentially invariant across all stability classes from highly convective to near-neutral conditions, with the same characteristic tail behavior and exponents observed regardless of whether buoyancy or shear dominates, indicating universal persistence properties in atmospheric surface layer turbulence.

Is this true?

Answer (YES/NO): NO